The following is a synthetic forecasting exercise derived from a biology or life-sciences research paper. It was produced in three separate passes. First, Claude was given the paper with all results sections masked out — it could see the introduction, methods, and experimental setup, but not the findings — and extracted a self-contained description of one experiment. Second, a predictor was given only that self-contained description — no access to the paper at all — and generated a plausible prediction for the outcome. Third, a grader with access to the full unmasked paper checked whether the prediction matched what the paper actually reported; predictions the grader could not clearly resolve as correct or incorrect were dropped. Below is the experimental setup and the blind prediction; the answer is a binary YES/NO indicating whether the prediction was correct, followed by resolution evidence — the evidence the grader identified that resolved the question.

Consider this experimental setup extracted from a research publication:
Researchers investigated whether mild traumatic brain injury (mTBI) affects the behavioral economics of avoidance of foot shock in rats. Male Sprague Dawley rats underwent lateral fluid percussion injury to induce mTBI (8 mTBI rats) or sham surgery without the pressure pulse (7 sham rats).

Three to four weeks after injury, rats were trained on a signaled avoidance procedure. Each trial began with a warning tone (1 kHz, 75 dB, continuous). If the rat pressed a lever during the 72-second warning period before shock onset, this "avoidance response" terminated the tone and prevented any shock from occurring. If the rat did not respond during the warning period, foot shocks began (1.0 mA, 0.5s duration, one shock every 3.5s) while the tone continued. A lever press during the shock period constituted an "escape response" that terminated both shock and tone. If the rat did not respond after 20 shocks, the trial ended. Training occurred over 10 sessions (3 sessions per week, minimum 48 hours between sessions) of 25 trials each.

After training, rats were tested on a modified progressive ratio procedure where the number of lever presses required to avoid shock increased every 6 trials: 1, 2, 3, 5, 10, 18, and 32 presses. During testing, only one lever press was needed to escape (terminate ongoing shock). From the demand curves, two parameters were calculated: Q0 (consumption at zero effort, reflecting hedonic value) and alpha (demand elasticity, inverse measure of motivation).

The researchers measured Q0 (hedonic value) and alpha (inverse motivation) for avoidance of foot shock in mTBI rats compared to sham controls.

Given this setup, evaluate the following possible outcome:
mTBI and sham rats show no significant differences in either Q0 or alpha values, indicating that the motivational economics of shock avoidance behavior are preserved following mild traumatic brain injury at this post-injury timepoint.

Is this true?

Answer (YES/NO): NO